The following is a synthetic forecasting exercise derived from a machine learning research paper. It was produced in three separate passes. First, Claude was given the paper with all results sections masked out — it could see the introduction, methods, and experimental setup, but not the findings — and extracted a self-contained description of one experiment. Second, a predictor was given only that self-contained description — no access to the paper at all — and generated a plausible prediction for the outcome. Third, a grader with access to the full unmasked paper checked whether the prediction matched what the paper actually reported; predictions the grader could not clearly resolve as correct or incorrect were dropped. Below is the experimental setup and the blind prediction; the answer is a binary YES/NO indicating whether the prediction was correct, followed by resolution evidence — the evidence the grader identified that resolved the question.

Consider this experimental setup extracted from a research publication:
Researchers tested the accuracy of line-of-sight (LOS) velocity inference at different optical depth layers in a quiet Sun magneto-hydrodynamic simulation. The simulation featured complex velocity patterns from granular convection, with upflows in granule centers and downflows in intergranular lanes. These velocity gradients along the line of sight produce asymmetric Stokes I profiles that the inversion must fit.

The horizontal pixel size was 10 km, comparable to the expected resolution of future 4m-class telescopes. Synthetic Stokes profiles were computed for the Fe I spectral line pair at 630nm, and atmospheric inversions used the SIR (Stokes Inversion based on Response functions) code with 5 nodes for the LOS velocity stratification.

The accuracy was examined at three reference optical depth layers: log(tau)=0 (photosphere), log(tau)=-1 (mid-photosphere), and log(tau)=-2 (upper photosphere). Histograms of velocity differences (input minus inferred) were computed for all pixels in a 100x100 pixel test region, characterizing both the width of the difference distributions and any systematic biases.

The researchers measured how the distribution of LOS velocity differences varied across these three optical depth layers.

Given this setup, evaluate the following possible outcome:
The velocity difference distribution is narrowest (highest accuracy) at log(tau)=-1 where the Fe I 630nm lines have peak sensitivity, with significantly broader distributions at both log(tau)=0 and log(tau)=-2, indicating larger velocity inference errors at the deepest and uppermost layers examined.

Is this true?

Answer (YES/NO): NO